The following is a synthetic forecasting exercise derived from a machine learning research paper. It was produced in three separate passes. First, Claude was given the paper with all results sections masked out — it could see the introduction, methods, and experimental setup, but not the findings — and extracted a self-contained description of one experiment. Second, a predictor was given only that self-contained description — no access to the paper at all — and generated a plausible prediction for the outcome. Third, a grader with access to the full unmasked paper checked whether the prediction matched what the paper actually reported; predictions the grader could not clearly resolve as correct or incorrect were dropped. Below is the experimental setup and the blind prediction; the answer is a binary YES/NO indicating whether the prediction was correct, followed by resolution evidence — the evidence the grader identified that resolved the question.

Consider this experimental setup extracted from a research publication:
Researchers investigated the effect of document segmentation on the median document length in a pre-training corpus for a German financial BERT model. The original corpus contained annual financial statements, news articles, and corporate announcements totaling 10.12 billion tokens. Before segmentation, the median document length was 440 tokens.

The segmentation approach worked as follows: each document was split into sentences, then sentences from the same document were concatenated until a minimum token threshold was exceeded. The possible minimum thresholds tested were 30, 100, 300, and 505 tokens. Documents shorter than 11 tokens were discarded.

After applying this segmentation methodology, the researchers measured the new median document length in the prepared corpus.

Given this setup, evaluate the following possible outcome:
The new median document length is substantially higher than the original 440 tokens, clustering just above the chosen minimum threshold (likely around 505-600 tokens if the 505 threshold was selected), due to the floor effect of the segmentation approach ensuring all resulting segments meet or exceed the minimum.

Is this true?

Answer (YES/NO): NO